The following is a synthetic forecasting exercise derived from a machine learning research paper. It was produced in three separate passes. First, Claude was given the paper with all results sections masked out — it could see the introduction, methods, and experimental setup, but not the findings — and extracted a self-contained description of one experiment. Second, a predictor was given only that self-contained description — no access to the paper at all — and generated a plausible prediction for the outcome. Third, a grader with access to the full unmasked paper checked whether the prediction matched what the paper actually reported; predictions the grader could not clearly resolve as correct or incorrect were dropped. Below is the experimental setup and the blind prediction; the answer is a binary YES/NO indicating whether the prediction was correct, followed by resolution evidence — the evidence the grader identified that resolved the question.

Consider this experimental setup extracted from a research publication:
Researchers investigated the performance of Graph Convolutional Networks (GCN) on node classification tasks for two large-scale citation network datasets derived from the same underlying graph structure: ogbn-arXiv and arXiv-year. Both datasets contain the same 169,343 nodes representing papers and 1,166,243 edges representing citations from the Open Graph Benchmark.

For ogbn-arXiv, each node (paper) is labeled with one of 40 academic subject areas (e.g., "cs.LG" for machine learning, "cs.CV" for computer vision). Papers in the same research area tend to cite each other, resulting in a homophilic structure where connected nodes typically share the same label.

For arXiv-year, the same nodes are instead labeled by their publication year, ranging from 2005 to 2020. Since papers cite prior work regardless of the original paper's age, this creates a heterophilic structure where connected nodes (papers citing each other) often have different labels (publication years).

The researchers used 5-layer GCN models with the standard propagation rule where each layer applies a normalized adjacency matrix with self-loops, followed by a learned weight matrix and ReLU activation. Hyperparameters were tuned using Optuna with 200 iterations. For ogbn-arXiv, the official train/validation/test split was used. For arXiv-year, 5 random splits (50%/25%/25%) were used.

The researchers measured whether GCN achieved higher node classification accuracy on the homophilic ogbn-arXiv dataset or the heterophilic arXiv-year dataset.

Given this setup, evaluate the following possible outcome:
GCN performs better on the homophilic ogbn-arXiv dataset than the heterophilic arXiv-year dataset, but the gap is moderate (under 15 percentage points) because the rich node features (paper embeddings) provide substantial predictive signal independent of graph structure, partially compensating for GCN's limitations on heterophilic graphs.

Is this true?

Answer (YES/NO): NO